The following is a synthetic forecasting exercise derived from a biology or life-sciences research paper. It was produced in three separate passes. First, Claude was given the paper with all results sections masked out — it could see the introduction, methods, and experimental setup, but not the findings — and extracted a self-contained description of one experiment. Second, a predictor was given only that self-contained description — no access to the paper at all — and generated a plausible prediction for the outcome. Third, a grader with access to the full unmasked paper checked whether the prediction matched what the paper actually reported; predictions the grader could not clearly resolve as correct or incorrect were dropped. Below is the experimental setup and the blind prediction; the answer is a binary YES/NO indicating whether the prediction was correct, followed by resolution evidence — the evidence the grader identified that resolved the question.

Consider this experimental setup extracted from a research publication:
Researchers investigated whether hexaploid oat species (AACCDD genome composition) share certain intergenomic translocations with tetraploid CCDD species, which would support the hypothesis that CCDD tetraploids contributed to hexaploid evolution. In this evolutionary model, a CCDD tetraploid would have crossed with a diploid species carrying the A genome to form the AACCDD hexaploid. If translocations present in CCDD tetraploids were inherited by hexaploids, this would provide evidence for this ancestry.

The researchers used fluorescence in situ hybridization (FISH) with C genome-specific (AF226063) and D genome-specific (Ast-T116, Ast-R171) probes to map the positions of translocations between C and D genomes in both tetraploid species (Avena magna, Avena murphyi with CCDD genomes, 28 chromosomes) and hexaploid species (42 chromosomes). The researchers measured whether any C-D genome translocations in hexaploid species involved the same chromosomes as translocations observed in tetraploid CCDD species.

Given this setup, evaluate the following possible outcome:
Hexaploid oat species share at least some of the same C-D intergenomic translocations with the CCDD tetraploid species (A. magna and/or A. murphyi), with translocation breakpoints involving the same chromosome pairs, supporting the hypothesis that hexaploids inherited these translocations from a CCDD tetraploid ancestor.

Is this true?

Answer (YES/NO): YES